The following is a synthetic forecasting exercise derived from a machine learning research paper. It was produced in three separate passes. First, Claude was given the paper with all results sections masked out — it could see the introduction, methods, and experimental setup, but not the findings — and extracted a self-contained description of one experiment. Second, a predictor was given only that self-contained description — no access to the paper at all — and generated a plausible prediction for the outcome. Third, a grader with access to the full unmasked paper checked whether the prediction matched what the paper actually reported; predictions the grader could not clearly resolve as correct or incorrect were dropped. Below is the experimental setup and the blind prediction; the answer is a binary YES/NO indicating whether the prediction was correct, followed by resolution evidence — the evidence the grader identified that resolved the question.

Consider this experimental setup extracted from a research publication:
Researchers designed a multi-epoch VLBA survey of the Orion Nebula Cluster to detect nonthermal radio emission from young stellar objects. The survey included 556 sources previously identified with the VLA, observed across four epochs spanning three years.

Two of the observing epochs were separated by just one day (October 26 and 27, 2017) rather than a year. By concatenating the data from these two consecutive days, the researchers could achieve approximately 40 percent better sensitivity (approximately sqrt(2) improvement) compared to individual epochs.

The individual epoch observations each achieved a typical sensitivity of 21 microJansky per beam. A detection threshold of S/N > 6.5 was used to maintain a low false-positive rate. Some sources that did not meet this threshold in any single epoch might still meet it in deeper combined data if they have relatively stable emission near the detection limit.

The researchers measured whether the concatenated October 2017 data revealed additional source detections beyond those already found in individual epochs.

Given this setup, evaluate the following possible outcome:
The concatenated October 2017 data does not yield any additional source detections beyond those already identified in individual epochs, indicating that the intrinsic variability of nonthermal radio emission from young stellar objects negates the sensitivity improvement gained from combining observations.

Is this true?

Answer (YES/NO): NO